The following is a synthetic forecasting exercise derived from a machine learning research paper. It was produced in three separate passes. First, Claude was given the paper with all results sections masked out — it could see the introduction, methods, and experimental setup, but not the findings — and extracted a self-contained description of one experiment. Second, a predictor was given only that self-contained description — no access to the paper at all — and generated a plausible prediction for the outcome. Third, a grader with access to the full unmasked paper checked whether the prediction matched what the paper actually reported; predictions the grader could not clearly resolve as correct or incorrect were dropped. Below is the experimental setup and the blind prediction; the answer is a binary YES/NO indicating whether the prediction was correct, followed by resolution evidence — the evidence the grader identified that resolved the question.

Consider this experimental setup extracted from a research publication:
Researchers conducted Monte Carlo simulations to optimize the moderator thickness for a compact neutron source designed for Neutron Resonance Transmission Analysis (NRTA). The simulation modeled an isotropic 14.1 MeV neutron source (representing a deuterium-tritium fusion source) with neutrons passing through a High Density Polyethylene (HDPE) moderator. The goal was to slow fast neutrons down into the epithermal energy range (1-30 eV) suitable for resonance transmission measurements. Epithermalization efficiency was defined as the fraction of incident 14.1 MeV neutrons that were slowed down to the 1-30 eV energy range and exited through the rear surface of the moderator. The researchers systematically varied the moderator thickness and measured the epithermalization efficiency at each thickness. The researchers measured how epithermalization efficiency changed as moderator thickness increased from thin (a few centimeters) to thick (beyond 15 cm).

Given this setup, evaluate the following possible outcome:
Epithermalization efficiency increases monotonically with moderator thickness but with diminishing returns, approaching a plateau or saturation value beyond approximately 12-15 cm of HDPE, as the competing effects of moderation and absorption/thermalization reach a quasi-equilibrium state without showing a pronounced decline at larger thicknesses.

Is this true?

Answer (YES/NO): NO